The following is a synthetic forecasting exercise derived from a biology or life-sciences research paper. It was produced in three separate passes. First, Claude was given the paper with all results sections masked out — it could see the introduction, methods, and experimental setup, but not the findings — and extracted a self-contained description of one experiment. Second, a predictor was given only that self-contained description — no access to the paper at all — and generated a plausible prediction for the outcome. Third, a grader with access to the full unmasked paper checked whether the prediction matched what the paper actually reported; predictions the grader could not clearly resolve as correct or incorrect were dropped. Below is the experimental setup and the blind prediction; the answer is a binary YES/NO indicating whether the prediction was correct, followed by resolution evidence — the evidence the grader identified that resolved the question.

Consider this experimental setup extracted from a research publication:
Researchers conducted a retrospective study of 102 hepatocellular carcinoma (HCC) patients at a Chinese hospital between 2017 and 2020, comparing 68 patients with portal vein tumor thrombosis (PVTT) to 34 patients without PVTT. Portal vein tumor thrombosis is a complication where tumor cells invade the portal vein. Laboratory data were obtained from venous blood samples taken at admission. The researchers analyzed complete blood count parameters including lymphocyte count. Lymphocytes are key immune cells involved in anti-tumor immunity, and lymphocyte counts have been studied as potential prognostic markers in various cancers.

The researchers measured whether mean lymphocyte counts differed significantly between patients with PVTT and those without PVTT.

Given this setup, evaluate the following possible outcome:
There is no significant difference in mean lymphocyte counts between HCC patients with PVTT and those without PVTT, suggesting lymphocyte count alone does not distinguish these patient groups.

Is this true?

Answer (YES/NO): YES